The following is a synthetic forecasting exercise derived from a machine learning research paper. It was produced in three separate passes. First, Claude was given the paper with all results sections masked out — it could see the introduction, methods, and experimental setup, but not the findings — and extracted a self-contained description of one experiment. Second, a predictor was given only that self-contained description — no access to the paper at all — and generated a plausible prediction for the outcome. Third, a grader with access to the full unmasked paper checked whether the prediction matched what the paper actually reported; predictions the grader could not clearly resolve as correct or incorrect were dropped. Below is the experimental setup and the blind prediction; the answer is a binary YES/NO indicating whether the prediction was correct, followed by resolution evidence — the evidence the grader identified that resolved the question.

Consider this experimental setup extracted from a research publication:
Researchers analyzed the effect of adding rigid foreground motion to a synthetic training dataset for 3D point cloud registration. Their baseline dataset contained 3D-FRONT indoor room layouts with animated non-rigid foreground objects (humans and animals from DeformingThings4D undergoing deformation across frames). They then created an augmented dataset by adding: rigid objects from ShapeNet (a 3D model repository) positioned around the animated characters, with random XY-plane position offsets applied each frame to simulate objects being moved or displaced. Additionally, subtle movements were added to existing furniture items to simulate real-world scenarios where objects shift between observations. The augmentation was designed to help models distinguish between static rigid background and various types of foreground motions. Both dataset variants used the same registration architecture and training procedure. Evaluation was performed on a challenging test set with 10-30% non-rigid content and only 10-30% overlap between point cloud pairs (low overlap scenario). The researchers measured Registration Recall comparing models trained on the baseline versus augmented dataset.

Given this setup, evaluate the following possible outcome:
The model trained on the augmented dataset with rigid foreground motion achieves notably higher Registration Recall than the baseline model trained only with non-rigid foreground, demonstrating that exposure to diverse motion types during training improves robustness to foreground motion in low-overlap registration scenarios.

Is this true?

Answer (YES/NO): YES